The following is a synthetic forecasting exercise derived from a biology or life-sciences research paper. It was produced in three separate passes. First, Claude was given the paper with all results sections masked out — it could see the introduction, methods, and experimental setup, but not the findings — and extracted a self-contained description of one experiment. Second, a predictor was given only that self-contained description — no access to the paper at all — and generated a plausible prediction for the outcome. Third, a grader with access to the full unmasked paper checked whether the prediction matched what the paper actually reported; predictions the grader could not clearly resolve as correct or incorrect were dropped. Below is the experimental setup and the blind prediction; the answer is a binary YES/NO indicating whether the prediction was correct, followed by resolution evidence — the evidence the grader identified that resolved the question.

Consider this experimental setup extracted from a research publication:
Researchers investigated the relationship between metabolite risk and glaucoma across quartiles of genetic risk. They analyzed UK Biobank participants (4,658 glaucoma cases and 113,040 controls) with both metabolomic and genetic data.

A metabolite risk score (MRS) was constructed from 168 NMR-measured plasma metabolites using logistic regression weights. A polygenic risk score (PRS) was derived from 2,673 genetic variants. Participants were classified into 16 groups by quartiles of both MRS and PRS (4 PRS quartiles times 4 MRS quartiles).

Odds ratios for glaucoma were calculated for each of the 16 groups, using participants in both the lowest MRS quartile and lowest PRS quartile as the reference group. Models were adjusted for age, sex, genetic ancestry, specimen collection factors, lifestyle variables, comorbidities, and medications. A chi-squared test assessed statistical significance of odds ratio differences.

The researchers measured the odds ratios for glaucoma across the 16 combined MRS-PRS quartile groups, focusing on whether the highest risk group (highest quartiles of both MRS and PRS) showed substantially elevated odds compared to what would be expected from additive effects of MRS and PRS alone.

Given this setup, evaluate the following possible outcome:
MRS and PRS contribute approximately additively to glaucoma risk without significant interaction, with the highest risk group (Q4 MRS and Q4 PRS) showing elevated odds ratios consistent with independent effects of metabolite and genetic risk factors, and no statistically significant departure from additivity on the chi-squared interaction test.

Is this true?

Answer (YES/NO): NO